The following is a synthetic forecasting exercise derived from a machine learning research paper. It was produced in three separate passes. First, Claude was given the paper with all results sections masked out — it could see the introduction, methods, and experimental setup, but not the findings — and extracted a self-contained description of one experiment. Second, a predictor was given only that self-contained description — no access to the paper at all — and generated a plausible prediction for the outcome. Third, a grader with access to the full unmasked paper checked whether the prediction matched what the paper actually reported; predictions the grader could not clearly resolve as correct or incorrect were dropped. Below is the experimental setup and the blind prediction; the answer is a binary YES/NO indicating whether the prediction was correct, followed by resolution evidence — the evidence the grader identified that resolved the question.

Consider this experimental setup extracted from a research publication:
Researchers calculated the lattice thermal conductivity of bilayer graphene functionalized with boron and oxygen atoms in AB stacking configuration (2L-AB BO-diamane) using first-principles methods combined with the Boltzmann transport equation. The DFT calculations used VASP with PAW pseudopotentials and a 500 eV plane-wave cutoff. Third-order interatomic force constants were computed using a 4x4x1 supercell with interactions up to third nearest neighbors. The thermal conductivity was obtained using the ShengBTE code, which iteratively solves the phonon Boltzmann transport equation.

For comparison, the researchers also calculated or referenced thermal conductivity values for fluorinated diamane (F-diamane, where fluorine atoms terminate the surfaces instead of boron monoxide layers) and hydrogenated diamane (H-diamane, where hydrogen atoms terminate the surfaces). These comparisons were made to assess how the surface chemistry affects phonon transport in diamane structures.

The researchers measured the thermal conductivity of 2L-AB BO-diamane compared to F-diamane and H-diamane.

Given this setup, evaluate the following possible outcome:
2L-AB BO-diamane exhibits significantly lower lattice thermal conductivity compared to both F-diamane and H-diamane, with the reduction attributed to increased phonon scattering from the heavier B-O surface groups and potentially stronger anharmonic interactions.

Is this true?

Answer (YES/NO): NO